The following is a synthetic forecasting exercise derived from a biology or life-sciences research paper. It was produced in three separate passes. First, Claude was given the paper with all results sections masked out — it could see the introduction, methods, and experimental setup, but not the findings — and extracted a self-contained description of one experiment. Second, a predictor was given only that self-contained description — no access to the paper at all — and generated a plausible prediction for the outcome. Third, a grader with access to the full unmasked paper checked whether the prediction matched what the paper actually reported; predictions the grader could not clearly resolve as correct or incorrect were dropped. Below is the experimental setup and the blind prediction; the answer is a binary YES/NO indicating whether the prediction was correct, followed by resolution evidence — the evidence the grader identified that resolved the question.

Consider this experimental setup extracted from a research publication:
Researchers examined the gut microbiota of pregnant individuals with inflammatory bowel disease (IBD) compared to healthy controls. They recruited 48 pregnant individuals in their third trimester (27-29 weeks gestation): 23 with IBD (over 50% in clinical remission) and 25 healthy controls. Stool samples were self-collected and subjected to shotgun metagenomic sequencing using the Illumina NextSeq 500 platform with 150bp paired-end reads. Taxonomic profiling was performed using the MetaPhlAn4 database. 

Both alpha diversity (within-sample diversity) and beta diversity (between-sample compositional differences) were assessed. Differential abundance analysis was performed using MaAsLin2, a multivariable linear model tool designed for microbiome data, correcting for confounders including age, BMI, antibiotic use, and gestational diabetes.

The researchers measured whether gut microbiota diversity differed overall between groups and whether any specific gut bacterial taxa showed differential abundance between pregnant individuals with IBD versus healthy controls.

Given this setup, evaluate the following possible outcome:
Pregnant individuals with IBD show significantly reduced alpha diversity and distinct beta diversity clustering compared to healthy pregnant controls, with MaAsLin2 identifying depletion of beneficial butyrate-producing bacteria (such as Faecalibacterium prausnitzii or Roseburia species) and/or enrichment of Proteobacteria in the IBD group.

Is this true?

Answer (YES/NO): NO